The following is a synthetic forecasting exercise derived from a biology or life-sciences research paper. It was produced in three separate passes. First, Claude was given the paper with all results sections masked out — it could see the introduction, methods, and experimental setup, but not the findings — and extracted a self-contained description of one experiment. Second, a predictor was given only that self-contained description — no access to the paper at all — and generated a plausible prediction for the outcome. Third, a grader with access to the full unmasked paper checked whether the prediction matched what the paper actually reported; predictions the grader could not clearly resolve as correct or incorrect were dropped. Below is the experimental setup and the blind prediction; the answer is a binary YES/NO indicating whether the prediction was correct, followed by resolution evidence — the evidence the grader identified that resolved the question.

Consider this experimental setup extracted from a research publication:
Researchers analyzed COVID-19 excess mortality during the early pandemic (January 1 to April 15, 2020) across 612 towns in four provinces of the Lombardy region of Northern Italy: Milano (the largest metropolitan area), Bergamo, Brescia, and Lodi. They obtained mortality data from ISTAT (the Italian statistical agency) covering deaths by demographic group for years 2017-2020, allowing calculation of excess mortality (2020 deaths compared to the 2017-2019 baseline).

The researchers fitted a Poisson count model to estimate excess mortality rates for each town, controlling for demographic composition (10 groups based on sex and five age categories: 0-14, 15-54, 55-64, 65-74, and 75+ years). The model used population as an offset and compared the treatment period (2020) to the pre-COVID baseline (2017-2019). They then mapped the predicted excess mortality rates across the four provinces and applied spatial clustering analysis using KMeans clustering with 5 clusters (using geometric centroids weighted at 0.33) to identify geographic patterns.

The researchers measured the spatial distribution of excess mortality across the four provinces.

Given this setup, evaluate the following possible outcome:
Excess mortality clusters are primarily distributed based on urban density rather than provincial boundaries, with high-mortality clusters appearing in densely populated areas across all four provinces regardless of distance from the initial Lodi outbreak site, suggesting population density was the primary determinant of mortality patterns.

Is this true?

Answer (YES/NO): NO